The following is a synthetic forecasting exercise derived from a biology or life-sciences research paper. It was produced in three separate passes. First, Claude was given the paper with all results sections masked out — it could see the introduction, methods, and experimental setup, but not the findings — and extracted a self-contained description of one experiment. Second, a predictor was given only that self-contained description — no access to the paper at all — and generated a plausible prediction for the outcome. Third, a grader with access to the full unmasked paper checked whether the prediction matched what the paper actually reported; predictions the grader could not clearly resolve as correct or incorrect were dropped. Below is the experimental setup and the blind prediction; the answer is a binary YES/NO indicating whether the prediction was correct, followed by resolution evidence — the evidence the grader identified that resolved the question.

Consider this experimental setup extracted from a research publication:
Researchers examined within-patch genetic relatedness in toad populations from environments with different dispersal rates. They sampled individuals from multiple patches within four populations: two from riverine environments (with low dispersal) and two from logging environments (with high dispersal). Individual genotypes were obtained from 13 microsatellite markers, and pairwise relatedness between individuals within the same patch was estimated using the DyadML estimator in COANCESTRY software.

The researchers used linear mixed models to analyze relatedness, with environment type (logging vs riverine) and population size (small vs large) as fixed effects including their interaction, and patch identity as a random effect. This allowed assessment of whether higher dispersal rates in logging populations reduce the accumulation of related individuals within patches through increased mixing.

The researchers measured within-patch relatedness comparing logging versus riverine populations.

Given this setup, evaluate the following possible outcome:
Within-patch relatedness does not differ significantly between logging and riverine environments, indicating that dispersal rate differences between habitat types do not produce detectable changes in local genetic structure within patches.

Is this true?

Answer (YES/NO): NO